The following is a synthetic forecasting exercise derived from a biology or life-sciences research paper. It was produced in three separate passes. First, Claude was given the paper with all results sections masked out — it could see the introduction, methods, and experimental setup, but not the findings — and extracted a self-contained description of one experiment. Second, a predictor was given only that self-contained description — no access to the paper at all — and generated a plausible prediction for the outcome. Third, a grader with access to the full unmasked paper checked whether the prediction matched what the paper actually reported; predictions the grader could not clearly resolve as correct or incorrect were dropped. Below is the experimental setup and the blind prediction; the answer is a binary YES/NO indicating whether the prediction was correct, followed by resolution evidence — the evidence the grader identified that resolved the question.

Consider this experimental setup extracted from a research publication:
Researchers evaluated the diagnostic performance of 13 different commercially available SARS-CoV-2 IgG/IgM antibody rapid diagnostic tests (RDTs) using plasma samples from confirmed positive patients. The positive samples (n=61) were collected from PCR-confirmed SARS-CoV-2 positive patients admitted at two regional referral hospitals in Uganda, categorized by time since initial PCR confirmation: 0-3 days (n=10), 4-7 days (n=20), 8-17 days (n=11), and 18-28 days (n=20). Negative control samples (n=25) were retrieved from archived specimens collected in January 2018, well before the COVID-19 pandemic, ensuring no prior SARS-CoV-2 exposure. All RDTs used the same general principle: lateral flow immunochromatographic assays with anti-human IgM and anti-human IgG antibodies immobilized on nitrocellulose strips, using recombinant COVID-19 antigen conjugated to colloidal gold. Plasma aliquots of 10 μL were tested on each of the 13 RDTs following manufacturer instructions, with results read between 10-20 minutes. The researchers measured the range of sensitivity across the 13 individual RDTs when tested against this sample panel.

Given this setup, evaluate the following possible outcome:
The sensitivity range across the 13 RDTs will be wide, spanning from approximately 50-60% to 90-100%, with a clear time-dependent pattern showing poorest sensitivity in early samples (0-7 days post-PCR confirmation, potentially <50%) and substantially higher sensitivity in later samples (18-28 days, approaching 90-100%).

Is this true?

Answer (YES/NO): NO